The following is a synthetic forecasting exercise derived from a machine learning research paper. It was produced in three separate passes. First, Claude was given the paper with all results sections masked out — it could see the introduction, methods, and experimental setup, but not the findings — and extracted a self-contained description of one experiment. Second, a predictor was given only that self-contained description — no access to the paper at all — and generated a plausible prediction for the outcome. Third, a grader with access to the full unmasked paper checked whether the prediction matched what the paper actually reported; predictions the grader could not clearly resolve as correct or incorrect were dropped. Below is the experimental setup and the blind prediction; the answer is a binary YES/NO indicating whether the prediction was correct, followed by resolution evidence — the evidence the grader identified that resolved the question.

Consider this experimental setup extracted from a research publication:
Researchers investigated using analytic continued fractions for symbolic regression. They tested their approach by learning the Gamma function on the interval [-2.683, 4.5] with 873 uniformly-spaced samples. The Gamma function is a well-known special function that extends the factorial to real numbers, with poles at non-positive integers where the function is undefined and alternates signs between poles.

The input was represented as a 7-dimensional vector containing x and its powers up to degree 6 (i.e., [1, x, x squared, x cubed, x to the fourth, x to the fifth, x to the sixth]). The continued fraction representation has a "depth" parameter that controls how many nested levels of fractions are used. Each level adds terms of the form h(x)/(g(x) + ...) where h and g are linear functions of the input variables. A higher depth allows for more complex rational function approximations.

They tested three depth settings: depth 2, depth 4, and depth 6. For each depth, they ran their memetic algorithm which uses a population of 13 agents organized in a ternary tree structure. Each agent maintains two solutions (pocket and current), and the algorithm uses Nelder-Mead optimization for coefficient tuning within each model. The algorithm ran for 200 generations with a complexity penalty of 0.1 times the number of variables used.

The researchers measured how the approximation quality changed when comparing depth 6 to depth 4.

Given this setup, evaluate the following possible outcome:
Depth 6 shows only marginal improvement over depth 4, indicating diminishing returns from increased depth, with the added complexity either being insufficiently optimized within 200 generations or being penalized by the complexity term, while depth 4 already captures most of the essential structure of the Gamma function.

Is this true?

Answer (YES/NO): NO